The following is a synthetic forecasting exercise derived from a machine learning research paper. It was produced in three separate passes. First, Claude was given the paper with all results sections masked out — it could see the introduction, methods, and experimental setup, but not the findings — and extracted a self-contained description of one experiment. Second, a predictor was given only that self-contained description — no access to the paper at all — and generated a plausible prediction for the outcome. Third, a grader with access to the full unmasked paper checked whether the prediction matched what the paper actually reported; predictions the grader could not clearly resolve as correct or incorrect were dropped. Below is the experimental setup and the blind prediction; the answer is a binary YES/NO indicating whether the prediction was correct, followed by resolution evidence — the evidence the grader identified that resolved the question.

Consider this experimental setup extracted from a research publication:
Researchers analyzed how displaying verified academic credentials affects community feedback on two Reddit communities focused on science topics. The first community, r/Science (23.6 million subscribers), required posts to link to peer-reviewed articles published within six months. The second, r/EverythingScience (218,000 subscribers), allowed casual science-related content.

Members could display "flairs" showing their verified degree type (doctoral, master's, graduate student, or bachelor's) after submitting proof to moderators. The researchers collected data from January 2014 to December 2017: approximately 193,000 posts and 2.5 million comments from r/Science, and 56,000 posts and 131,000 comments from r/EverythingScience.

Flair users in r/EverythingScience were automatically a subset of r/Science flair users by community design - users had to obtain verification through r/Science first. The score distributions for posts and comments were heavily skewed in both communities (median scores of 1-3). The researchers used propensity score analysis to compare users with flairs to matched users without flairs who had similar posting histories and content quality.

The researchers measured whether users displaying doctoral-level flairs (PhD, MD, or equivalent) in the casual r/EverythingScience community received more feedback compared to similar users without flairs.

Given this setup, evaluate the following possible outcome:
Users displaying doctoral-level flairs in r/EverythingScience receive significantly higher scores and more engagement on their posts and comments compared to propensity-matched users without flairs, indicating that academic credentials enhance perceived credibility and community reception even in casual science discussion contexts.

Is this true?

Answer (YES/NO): YES